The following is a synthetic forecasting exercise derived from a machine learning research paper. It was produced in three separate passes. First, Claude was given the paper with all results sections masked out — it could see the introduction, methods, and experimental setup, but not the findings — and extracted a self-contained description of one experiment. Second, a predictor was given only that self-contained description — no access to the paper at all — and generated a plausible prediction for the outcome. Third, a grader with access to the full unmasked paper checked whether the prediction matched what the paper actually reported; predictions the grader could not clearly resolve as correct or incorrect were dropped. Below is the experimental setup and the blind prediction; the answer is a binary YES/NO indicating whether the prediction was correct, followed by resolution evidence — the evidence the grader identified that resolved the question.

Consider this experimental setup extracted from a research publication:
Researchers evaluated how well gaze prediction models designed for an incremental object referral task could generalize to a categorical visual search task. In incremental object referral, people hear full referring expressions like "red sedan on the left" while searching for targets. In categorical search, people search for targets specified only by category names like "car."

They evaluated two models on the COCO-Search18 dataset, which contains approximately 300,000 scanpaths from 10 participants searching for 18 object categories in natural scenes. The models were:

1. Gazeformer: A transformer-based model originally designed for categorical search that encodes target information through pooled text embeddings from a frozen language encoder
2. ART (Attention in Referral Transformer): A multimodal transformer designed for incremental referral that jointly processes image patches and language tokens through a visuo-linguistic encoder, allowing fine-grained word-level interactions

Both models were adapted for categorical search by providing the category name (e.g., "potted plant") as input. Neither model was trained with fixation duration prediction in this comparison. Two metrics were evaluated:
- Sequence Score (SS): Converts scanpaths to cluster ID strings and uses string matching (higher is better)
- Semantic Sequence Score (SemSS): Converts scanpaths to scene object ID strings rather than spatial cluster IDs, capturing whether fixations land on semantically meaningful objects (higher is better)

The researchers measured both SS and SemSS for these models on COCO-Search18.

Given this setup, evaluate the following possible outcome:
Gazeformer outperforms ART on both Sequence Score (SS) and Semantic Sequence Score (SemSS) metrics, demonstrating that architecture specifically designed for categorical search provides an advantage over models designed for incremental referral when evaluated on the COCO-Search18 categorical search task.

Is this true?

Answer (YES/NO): NO